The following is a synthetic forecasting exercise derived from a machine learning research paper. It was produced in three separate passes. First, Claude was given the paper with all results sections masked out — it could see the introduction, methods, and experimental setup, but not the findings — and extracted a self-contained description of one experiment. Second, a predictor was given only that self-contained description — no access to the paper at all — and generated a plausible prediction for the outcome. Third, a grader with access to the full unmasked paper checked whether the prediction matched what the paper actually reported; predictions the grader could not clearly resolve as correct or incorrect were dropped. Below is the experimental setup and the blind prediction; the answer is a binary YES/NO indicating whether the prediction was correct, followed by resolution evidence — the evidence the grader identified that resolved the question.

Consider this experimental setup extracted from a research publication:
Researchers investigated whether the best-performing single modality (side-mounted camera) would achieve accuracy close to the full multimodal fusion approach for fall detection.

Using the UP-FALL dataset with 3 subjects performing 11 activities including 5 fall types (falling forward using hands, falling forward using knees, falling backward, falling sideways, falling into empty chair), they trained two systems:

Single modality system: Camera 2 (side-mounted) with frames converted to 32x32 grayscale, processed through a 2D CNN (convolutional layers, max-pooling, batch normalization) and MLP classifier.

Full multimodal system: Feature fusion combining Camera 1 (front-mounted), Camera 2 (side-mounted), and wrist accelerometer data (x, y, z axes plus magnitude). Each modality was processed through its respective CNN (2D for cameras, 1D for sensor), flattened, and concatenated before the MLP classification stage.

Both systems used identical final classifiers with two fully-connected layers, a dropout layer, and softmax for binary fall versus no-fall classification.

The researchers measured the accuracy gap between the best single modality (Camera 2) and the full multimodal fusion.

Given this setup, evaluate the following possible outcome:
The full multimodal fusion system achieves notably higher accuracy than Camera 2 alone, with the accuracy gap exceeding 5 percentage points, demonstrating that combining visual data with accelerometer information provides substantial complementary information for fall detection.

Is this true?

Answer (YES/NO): NO